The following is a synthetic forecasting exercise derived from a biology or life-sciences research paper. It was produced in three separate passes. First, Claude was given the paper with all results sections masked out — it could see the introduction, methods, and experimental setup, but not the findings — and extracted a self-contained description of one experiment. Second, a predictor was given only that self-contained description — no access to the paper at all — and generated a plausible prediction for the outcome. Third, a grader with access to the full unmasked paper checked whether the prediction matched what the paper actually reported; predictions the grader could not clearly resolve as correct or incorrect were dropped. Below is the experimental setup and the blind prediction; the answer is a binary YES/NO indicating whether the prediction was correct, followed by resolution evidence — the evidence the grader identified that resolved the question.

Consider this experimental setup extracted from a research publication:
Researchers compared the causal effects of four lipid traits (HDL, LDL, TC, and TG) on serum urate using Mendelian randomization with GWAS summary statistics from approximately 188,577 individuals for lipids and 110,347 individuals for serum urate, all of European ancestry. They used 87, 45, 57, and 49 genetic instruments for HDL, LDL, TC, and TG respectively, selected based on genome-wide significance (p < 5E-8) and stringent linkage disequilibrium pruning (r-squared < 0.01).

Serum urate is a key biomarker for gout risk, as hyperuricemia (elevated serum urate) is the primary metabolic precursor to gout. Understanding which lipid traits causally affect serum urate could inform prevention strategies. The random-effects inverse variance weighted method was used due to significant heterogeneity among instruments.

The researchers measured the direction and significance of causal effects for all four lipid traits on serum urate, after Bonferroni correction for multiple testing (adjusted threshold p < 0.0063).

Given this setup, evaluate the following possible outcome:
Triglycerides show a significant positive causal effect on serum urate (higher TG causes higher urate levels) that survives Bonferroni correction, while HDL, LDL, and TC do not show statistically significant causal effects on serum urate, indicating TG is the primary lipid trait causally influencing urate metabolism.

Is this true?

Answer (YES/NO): NO